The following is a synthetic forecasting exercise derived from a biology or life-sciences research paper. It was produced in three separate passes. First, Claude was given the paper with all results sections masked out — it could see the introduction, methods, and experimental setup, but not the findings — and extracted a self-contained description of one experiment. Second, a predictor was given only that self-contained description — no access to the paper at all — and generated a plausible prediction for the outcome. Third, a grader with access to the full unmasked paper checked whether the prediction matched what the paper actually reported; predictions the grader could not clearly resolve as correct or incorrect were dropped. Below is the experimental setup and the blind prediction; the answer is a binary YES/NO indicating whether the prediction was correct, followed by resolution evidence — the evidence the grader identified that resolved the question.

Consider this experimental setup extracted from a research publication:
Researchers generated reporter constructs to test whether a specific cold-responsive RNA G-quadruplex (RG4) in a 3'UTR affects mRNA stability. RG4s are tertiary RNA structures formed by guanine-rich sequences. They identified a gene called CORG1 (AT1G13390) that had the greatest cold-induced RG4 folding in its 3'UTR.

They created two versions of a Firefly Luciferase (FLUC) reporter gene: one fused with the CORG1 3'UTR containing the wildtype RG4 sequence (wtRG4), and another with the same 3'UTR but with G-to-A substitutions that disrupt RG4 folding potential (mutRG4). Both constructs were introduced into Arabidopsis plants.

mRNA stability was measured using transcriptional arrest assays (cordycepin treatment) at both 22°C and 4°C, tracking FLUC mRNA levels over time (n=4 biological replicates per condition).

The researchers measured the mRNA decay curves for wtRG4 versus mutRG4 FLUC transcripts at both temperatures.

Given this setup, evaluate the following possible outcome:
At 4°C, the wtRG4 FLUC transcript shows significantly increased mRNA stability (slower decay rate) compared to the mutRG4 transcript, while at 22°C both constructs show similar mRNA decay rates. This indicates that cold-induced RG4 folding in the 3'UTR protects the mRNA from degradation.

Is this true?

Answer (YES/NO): YES